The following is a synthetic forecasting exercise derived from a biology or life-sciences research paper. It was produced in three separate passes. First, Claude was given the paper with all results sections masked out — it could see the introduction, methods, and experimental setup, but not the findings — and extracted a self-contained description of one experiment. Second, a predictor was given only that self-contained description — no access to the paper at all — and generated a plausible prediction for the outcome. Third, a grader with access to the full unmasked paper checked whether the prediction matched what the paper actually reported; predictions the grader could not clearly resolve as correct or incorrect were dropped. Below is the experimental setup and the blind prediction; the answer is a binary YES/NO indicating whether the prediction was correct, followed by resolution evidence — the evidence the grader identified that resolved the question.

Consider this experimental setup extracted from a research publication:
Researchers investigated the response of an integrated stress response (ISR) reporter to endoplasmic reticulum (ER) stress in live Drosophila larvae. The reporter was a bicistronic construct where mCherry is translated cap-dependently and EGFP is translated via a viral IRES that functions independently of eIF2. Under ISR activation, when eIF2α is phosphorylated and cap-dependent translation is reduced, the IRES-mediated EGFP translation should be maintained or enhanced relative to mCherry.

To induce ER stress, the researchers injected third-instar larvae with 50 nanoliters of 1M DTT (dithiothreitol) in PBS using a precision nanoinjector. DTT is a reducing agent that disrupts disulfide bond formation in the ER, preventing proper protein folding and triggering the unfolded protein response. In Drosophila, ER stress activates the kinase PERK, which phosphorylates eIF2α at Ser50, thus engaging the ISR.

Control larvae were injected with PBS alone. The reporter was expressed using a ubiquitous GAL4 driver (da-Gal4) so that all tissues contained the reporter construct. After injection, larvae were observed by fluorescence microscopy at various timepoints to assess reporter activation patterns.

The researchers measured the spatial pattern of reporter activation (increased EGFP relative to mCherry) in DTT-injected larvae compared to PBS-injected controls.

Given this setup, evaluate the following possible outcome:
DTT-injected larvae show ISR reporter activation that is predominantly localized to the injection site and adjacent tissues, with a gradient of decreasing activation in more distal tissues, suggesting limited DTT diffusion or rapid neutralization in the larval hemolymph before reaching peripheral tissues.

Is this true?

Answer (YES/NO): NO